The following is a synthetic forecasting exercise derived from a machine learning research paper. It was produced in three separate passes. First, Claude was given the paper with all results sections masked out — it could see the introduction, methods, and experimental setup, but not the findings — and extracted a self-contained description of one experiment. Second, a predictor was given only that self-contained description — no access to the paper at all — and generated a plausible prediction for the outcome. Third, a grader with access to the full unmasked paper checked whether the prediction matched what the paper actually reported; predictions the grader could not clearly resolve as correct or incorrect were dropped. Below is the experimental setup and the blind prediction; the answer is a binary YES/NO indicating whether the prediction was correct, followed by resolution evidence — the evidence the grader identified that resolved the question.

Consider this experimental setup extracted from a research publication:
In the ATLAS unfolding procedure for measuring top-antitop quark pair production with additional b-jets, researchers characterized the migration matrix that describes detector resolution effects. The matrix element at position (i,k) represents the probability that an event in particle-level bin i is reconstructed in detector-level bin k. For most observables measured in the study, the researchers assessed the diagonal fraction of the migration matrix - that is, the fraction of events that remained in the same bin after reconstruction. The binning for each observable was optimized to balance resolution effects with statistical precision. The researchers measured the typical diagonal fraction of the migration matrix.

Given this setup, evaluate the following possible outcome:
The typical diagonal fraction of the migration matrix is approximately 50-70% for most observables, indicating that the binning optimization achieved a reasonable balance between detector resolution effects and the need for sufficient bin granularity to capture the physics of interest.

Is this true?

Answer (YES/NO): YES